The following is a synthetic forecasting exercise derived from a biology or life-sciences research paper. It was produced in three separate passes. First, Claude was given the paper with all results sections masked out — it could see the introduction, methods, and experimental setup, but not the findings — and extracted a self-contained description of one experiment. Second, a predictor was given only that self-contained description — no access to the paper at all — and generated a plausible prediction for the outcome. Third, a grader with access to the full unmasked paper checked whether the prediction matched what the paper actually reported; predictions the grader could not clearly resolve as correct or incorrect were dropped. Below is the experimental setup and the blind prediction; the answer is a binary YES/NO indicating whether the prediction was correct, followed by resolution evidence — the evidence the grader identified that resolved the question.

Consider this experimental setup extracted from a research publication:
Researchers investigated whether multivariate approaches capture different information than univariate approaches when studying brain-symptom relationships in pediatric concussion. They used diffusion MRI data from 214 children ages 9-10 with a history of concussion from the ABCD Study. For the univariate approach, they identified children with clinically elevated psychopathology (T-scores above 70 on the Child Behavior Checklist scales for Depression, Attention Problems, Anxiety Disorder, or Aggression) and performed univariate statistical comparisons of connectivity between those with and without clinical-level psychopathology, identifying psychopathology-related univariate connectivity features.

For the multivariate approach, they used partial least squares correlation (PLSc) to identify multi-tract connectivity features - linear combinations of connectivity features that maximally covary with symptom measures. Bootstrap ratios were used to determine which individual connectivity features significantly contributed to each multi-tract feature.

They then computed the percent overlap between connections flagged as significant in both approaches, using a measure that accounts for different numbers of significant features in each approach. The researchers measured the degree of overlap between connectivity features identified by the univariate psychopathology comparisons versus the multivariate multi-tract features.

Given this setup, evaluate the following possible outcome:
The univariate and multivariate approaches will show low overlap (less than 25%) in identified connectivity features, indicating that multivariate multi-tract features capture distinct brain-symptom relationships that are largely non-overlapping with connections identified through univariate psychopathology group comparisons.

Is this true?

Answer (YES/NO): YES